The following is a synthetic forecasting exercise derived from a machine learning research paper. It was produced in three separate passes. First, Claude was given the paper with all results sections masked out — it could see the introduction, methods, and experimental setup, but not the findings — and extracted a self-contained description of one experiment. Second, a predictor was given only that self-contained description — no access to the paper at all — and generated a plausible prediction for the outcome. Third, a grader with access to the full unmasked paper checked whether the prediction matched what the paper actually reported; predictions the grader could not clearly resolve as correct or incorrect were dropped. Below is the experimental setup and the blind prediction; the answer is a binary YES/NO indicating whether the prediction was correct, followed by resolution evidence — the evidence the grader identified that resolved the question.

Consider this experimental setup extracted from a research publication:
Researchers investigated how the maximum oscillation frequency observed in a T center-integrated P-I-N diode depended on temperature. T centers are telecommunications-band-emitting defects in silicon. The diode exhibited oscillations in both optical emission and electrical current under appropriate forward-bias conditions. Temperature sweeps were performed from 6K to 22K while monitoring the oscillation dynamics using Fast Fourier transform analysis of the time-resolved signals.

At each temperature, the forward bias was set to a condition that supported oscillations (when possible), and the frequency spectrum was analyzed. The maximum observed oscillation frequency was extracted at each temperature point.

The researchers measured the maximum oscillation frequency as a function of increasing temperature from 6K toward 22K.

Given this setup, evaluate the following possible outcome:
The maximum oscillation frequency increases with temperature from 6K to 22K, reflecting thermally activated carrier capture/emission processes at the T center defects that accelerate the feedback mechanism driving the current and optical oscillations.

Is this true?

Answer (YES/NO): NO